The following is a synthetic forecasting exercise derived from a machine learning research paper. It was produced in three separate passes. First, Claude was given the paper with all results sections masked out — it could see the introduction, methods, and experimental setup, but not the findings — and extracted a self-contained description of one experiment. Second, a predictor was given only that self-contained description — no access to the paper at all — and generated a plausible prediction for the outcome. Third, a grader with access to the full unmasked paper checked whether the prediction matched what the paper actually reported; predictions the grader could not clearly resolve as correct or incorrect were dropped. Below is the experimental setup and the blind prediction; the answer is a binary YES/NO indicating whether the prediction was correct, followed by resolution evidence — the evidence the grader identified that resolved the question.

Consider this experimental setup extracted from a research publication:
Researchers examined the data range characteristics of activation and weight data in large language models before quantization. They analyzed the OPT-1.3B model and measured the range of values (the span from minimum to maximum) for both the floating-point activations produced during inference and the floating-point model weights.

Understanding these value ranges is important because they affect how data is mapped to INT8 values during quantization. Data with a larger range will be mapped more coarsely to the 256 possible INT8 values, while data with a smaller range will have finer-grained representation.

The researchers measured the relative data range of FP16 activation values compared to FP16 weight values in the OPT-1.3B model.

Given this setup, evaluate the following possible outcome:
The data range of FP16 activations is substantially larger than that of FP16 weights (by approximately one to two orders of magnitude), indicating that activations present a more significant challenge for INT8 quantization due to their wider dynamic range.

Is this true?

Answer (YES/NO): YES